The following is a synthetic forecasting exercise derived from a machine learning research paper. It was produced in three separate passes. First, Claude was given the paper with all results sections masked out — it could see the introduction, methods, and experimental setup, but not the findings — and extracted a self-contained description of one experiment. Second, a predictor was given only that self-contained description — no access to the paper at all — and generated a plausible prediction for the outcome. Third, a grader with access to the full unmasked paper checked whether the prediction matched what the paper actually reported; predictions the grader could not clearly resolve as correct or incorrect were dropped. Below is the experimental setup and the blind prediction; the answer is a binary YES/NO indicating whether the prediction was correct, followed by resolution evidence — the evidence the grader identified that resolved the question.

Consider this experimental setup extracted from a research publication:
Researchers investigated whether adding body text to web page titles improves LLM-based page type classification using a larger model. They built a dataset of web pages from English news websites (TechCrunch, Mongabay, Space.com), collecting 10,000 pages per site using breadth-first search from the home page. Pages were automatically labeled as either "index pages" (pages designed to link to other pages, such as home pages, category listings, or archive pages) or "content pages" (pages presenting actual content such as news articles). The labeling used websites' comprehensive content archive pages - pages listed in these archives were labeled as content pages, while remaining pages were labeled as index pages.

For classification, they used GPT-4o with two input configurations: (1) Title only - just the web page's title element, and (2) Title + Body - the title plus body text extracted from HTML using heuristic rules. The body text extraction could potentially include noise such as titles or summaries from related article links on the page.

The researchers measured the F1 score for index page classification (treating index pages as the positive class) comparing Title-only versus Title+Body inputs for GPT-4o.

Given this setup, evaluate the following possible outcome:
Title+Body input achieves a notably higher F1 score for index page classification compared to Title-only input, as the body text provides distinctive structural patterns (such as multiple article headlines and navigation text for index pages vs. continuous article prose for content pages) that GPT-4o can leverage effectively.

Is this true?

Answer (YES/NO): YES